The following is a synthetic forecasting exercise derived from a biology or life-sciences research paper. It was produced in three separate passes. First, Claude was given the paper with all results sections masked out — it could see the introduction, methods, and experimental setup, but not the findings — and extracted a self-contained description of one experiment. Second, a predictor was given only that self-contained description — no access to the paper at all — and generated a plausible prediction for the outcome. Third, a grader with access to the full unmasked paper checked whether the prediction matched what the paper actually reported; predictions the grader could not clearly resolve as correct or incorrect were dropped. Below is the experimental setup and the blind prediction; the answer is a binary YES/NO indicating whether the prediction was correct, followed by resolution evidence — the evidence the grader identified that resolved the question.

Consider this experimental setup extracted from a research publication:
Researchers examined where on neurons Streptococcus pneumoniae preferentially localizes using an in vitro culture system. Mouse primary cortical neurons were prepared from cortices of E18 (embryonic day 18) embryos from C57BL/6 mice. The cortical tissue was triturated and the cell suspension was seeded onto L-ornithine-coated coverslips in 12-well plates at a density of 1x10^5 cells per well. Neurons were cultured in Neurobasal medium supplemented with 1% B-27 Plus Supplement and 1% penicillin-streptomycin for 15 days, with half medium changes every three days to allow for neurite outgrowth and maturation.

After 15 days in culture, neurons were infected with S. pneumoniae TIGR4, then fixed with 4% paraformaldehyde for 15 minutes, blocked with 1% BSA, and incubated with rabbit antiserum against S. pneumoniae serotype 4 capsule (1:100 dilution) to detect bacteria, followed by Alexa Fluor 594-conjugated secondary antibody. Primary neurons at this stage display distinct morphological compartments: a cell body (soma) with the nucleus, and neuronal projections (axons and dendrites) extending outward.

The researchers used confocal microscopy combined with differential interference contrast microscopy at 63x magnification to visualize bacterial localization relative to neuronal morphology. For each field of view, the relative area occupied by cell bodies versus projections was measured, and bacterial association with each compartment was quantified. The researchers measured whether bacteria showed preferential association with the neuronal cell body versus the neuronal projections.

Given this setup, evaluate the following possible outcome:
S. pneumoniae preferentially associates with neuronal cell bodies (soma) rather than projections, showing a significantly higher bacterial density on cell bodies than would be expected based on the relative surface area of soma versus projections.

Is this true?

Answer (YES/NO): YES